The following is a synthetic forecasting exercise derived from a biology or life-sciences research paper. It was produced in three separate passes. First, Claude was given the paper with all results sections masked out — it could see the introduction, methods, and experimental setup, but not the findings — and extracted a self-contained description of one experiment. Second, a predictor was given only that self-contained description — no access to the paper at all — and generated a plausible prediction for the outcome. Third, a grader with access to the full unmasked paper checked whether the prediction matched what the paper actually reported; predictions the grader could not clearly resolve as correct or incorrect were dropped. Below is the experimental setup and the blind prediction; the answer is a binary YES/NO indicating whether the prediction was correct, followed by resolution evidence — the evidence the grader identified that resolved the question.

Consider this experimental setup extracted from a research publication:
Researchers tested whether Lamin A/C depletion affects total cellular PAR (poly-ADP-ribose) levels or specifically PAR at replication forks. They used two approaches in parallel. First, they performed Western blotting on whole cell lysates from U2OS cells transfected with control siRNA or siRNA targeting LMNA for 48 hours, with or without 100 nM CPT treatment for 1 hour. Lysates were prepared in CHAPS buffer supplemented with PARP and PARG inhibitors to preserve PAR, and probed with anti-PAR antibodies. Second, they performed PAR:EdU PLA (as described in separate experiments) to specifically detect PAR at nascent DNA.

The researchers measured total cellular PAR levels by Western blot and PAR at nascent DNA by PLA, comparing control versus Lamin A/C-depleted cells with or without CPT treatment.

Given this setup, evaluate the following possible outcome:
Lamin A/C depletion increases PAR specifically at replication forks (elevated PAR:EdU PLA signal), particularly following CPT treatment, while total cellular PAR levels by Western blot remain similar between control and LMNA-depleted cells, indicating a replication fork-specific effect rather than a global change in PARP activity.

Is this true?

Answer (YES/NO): NO